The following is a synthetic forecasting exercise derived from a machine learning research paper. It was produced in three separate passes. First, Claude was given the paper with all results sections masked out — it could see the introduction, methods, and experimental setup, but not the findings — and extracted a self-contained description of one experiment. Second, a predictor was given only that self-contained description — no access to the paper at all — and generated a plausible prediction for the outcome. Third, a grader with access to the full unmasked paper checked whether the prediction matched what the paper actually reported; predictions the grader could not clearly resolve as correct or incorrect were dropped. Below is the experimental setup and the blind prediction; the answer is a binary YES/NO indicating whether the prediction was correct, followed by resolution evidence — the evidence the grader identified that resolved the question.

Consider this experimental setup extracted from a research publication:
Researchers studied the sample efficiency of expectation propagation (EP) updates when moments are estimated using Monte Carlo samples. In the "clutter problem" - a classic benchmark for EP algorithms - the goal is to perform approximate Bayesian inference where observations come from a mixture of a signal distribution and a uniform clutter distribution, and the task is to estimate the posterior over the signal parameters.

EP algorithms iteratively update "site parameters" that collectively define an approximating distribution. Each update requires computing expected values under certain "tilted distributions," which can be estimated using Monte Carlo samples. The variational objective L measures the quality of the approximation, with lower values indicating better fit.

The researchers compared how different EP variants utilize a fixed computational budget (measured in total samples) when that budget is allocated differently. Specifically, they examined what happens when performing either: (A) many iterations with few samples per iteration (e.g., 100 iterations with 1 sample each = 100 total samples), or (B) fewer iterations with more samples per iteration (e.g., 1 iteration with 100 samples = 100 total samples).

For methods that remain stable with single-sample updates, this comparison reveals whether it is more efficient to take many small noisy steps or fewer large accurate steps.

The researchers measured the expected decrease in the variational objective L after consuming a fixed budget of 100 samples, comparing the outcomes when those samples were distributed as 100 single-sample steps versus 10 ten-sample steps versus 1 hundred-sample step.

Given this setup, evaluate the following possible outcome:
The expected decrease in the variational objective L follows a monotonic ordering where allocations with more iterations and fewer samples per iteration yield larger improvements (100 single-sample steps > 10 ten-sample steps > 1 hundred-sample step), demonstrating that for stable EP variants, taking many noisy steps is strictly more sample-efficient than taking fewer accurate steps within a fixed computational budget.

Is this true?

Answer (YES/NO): YES